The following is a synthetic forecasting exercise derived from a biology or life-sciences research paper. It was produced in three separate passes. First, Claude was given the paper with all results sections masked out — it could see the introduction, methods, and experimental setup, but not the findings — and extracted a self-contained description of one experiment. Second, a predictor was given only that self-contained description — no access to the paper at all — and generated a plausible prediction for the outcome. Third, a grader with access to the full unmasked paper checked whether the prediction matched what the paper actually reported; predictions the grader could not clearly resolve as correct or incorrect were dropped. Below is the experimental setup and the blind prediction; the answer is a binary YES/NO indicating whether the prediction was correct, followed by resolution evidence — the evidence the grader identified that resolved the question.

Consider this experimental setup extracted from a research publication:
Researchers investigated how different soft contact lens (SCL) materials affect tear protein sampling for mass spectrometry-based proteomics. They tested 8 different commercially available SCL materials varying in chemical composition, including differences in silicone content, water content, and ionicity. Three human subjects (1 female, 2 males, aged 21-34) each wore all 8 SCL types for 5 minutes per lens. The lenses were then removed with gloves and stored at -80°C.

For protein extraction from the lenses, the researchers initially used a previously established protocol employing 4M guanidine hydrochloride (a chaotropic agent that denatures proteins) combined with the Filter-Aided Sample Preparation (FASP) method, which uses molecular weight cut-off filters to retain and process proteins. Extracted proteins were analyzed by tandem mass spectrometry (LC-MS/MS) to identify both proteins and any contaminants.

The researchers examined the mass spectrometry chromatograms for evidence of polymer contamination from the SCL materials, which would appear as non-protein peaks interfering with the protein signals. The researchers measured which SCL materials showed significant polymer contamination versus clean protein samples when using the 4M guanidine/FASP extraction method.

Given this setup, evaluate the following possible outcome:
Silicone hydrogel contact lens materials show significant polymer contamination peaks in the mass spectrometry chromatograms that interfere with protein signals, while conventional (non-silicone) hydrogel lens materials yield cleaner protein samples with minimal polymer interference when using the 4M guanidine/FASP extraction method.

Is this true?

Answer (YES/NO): NO